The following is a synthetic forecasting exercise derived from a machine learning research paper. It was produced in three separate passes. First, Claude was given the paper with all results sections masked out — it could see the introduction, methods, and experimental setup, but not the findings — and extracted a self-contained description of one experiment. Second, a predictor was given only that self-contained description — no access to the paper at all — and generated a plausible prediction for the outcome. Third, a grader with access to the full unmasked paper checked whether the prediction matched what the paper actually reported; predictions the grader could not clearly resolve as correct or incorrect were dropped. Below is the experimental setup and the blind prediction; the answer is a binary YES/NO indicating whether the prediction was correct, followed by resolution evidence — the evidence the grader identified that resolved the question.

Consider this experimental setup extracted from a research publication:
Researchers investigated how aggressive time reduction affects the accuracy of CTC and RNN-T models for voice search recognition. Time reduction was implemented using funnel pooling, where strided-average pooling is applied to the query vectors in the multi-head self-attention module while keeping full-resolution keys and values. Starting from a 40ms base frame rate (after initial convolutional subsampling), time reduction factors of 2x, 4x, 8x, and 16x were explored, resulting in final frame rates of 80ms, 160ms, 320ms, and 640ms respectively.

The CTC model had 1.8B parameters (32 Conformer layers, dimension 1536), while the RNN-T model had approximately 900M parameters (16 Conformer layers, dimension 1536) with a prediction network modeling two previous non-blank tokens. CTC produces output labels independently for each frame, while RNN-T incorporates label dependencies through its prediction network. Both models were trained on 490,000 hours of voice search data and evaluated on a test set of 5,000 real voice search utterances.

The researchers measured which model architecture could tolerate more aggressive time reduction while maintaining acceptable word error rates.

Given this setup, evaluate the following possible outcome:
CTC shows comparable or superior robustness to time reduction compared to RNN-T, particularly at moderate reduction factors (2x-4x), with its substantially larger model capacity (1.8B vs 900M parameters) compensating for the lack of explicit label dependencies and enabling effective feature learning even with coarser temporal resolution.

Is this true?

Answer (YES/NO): NO